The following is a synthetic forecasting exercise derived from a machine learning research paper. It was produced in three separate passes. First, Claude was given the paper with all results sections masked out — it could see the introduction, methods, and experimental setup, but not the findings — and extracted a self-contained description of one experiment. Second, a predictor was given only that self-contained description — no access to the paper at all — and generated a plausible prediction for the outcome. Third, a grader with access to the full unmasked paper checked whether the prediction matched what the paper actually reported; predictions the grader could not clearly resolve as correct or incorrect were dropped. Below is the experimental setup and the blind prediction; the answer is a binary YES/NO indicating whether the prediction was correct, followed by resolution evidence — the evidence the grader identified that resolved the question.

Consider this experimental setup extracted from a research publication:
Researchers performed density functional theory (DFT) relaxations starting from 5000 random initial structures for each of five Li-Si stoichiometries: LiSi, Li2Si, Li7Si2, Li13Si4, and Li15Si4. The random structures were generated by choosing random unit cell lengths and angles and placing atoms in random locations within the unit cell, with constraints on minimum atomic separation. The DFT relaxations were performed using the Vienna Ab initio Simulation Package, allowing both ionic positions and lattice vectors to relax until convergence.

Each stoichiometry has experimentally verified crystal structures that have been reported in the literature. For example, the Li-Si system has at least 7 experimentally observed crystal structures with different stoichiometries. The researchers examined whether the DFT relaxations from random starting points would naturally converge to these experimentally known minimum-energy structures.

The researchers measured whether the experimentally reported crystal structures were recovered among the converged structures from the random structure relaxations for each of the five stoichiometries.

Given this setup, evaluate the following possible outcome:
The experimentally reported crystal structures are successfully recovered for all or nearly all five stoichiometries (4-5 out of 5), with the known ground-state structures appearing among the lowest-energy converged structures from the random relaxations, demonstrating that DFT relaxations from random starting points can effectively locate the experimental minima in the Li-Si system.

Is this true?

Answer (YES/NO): YES